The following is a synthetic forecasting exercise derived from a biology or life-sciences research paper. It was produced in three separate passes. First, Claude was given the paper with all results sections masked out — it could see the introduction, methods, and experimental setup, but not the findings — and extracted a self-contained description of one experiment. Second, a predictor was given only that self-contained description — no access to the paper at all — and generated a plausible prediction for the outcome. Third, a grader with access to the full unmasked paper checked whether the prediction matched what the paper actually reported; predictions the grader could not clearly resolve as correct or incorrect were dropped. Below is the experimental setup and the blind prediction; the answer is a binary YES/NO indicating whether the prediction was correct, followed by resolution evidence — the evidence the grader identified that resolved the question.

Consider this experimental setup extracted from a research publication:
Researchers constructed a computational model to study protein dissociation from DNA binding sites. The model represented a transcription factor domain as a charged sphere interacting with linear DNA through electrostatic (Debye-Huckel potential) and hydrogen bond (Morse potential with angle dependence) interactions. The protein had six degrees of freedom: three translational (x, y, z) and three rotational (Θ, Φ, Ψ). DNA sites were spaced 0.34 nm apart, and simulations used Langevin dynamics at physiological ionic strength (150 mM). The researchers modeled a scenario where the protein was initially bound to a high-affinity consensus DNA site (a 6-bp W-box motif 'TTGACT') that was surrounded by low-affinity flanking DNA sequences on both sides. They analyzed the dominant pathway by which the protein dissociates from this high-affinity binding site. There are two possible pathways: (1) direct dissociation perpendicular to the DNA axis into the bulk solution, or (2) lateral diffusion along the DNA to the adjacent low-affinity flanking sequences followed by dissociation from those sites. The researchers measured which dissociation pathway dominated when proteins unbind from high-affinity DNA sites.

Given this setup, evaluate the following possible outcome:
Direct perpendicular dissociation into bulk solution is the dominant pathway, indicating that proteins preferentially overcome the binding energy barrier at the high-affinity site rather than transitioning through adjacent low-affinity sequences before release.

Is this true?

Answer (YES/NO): NO